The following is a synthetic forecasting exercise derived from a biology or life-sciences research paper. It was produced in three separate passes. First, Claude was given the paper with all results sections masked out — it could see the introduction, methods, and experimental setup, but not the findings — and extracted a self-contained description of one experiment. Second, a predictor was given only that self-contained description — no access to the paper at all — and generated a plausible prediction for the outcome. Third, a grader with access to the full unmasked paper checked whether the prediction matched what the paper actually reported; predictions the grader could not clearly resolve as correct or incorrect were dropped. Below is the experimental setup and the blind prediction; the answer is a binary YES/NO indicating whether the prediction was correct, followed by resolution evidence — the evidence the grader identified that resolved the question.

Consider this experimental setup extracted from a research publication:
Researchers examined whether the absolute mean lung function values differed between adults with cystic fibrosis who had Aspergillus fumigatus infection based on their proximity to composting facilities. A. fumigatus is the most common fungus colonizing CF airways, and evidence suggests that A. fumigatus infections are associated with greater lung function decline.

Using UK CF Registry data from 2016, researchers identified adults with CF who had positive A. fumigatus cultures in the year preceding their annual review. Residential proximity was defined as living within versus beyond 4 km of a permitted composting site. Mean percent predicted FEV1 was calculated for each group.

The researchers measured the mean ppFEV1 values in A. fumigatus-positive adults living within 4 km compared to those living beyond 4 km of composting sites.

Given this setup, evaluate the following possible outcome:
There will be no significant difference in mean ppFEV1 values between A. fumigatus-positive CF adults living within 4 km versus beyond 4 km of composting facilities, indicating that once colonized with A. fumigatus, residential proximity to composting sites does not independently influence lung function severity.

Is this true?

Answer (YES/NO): NO